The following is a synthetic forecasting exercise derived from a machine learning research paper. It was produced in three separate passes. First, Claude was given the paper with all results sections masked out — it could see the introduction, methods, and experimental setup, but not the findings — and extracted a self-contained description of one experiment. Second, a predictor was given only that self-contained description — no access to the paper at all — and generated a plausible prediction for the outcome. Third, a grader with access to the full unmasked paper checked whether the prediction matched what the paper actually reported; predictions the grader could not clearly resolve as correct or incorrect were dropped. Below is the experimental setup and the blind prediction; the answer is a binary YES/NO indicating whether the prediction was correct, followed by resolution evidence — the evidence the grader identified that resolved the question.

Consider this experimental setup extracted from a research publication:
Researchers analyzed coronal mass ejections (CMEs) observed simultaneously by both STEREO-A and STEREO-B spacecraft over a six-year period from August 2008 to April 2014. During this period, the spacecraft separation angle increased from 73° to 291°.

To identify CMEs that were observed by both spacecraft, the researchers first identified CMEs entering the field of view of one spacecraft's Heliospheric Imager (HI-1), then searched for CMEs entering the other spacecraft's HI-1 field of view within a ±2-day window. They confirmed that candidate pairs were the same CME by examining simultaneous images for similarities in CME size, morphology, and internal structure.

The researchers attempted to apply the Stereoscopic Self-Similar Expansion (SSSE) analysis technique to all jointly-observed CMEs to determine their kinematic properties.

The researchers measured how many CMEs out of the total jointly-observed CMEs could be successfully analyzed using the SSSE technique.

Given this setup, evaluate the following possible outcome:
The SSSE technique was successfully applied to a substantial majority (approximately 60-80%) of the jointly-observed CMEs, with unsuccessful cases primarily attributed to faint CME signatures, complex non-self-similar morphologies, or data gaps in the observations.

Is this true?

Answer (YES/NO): NO